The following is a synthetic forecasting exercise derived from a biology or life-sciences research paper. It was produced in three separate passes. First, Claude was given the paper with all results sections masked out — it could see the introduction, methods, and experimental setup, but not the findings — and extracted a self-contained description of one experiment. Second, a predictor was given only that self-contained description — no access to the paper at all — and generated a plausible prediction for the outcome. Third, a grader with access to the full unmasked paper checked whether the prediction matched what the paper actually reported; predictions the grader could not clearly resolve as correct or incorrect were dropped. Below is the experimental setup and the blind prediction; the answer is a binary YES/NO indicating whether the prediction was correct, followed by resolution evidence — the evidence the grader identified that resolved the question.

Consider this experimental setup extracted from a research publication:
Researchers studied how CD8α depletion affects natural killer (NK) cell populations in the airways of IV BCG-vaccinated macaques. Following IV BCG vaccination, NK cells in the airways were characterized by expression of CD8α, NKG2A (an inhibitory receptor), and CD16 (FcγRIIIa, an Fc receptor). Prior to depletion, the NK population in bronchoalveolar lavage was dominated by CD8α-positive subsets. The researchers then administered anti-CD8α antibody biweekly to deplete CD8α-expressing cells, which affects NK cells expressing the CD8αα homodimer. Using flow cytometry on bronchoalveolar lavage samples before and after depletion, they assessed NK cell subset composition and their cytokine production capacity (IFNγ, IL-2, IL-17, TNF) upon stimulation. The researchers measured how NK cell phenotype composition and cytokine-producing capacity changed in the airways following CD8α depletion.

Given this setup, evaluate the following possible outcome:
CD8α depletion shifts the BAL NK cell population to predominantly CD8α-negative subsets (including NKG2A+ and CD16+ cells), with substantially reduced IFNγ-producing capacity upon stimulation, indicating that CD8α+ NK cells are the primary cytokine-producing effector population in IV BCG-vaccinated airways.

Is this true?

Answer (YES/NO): NO